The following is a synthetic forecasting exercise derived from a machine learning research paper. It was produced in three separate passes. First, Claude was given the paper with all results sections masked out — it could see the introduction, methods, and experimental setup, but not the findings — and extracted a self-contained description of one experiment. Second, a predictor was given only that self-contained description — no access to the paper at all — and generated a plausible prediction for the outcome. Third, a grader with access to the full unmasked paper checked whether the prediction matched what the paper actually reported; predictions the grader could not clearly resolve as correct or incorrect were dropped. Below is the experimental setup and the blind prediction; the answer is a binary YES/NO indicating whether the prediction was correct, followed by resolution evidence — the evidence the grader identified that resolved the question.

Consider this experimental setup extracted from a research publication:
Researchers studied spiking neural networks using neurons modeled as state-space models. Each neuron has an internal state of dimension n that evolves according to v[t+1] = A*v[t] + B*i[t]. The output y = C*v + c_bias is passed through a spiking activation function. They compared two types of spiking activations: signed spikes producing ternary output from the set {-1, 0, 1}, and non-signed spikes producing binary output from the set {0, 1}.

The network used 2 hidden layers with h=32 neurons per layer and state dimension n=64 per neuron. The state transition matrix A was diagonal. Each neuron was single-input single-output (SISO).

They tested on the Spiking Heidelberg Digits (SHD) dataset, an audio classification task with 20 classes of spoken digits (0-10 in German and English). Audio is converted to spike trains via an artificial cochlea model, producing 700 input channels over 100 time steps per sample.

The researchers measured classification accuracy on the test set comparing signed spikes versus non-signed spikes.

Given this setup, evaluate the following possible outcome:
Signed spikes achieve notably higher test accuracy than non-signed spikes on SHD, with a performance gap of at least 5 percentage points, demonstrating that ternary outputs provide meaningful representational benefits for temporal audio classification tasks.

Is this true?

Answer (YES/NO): NO